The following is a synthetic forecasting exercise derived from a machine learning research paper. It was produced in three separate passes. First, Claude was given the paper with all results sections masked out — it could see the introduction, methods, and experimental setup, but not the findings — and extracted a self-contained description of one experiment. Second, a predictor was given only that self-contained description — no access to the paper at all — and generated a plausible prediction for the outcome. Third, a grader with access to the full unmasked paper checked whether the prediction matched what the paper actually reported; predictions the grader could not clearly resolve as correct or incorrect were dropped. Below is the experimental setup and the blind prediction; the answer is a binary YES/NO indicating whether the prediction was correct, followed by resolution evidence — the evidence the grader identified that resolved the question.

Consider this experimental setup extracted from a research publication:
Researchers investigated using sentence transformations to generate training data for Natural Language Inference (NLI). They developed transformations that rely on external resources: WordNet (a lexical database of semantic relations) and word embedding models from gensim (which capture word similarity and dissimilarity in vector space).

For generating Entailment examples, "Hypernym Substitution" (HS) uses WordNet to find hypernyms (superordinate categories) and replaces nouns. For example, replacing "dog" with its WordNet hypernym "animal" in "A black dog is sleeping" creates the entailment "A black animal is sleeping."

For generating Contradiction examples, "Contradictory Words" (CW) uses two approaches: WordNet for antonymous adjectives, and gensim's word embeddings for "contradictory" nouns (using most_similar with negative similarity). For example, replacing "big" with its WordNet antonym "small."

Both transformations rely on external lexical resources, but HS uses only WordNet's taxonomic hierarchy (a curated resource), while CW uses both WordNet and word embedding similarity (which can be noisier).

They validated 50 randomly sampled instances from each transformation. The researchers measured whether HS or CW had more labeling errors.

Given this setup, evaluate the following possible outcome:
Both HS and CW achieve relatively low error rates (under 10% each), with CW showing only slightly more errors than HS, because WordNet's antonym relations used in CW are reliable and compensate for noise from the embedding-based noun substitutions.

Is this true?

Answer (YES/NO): NO